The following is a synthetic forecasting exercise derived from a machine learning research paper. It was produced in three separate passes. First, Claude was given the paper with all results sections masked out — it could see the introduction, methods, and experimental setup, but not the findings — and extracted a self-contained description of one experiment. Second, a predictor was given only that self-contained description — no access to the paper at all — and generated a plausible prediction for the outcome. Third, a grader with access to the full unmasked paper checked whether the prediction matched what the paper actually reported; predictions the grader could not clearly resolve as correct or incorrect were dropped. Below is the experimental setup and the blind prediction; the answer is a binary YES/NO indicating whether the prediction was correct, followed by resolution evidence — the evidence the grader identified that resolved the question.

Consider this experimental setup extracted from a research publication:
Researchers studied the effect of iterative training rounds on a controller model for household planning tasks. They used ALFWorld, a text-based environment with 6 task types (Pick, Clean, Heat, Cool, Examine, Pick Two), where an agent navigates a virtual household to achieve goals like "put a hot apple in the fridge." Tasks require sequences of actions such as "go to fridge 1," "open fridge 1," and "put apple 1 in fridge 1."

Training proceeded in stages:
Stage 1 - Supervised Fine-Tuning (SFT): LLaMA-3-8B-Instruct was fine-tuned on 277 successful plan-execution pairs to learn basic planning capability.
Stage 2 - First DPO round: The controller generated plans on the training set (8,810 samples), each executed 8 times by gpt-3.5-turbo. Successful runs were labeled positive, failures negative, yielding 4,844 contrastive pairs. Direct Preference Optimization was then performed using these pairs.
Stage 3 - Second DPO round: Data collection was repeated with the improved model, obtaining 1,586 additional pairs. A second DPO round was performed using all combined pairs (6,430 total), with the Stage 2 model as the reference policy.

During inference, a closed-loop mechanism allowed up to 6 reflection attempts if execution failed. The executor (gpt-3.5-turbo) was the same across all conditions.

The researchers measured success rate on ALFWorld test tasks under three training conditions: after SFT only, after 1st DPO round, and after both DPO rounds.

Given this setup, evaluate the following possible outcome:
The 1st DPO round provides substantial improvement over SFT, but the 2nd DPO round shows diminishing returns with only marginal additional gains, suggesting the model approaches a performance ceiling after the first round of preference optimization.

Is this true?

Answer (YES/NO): NO